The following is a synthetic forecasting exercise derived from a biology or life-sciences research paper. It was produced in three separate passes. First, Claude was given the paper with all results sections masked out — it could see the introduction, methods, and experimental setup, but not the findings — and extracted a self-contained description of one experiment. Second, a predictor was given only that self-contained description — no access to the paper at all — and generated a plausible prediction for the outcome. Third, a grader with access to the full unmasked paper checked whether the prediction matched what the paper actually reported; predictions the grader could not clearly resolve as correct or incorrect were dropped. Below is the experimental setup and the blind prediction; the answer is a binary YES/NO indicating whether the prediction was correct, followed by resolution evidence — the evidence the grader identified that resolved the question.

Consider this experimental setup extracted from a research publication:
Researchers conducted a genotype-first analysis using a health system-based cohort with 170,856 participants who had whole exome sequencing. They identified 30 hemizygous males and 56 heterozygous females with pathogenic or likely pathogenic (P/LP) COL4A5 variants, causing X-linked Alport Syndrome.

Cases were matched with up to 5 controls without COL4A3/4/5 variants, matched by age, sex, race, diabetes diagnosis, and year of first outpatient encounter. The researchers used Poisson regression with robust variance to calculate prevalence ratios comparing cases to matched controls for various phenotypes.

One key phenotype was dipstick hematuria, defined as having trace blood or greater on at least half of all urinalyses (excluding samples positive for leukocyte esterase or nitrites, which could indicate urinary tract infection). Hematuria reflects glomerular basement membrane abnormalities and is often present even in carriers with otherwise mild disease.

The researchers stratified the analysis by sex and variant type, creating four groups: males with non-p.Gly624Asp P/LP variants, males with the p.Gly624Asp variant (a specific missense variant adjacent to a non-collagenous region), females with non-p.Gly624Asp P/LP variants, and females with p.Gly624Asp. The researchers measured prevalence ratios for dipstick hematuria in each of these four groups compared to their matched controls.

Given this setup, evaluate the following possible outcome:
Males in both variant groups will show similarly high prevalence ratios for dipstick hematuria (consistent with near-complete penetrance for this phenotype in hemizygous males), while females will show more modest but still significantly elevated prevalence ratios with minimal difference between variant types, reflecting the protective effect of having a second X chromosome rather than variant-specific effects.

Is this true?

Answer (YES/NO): NO